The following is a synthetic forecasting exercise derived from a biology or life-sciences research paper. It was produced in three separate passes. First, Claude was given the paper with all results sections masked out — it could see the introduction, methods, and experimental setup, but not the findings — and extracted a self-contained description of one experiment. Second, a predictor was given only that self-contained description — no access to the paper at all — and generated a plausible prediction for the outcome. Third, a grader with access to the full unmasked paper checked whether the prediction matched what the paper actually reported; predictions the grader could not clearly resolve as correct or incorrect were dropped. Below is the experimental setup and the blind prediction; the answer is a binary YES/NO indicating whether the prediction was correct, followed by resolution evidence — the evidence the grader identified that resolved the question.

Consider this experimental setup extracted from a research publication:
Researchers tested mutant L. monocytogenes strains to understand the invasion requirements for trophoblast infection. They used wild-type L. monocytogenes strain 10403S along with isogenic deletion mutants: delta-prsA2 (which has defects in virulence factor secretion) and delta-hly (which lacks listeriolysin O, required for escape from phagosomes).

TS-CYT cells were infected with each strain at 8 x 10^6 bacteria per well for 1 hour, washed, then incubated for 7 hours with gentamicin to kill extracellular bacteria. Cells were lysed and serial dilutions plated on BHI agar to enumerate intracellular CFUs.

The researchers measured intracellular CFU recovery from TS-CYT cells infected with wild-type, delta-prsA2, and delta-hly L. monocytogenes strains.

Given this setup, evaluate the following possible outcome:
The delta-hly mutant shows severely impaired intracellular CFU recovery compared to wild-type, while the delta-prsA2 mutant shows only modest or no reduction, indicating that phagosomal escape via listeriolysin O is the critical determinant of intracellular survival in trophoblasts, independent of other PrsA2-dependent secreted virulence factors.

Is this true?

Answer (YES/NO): NO